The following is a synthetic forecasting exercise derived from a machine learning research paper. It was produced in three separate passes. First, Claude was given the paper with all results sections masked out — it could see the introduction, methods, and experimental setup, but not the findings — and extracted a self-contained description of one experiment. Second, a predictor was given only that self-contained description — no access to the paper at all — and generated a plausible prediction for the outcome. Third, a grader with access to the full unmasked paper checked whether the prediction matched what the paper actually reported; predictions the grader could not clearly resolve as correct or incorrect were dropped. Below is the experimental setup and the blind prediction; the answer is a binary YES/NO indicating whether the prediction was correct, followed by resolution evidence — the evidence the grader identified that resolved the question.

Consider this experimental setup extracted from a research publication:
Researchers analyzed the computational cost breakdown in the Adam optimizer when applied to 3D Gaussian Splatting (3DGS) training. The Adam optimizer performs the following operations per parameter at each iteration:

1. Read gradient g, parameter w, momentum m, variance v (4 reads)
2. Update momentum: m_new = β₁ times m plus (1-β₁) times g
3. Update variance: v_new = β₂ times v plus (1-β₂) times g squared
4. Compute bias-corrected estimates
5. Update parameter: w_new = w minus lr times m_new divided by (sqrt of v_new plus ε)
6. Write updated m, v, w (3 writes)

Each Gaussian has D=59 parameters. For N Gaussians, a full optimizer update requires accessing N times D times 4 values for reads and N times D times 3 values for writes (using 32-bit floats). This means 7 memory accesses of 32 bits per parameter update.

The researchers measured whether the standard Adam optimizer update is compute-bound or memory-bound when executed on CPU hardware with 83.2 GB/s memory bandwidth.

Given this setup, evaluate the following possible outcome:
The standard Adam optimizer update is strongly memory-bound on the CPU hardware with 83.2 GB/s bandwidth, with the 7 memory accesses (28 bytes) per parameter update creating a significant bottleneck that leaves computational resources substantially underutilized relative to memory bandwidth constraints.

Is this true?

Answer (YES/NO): YES